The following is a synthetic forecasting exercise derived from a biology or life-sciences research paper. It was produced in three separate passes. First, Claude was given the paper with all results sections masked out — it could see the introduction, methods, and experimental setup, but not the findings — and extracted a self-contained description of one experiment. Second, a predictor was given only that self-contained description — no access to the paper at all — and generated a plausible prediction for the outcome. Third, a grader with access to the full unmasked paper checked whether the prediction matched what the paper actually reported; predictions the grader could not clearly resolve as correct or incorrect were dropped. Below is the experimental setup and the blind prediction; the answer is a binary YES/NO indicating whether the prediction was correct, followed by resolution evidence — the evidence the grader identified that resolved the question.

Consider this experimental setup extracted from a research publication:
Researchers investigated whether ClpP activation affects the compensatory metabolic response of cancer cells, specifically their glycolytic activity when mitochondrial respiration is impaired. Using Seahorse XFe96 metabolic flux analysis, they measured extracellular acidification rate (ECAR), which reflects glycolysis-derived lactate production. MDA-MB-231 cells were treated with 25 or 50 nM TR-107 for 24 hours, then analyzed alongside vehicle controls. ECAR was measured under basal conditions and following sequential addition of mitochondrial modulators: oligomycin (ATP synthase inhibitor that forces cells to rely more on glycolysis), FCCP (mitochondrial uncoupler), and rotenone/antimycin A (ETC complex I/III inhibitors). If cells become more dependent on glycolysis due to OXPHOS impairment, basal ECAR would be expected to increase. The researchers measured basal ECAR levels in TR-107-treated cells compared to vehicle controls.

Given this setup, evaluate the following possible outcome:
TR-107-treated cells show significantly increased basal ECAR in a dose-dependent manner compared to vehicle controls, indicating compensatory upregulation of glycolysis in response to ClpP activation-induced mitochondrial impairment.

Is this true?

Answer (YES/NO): YES